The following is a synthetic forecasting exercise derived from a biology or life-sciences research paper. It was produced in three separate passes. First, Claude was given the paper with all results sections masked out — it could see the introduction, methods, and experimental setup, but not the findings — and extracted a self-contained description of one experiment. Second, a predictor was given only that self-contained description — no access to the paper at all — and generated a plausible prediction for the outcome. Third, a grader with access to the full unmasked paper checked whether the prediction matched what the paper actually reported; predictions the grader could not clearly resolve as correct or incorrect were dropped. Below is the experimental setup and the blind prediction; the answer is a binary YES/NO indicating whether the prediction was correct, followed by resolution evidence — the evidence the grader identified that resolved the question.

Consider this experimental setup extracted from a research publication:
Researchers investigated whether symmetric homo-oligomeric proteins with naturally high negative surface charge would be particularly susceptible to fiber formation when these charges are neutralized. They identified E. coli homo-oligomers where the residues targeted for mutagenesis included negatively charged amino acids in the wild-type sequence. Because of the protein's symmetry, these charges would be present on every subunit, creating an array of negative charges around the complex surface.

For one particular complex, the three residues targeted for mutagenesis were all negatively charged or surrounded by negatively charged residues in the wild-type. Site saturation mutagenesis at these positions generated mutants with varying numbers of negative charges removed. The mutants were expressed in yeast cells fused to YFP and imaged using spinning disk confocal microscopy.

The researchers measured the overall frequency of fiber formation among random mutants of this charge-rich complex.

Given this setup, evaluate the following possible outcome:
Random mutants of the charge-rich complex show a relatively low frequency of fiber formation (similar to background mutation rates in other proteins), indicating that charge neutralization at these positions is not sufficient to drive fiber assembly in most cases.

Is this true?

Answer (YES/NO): NO